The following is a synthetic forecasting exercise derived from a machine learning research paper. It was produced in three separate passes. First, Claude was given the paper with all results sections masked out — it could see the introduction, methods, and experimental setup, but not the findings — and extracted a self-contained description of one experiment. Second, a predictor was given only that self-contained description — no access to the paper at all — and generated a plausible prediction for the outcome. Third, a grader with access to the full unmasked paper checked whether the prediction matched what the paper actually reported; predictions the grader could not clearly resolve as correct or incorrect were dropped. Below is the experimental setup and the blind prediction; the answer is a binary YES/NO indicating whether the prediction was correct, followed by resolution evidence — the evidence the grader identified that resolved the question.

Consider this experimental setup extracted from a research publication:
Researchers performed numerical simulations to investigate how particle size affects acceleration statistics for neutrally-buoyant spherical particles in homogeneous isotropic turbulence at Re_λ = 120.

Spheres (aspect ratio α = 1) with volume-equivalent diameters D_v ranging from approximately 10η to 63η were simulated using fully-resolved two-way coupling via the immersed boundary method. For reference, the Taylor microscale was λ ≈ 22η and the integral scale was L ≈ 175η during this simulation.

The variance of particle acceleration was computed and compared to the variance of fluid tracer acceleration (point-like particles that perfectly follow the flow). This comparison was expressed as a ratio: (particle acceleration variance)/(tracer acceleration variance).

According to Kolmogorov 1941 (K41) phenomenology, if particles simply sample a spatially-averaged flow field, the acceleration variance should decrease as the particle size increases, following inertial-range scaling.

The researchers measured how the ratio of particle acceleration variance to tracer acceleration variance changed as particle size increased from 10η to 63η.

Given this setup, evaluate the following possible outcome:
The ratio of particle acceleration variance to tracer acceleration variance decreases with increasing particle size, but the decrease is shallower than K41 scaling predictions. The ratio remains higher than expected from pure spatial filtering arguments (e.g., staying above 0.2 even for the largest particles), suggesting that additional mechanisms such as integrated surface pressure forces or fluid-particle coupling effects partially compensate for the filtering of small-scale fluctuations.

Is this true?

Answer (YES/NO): NO